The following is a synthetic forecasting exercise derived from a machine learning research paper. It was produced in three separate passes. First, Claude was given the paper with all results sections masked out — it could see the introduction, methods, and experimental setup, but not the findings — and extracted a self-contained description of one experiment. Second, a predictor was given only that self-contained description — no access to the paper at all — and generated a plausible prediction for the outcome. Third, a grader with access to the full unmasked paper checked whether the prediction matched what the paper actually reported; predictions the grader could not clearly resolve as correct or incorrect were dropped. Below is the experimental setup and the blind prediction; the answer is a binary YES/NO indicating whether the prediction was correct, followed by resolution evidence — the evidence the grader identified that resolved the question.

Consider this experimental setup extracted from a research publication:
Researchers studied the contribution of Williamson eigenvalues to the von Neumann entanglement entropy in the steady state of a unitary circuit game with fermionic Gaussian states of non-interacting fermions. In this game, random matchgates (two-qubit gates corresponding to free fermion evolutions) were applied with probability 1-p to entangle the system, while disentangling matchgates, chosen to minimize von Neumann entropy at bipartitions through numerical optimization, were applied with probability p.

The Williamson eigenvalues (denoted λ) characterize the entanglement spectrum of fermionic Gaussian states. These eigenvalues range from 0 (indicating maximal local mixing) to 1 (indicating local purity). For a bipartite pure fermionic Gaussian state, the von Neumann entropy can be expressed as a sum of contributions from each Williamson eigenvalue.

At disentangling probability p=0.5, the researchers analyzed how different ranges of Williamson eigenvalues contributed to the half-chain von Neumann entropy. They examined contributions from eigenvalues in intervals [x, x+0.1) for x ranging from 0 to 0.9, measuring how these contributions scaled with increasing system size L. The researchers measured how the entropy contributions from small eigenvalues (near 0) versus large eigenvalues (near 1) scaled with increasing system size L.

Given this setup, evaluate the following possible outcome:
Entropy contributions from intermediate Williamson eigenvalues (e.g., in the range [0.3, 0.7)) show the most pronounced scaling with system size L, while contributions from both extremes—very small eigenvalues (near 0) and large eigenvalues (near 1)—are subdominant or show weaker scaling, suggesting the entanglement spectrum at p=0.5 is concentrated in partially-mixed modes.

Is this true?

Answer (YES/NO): NO